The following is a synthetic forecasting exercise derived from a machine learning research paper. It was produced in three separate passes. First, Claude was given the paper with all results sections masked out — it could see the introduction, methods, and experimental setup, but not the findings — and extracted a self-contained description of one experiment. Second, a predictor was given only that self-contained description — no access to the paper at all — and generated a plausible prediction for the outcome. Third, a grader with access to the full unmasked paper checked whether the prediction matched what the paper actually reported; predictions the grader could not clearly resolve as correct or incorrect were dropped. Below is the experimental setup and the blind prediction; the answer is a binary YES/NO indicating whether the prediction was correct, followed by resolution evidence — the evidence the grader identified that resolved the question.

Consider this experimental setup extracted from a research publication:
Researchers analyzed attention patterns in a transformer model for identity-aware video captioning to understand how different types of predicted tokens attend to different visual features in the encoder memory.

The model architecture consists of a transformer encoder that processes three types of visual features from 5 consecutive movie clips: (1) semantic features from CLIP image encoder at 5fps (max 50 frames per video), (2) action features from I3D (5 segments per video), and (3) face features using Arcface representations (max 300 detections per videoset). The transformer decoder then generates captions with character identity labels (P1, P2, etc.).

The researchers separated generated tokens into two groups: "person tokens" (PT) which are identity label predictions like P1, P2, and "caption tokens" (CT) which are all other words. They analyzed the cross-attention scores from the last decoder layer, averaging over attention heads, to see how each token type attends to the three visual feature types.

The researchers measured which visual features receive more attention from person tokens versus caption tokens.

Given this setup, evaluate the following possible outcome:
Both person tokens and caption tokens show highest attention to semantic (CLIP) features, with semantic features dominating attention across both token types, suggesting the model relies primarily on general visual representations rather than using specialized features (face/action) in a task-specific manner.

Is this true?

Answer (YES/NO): NO